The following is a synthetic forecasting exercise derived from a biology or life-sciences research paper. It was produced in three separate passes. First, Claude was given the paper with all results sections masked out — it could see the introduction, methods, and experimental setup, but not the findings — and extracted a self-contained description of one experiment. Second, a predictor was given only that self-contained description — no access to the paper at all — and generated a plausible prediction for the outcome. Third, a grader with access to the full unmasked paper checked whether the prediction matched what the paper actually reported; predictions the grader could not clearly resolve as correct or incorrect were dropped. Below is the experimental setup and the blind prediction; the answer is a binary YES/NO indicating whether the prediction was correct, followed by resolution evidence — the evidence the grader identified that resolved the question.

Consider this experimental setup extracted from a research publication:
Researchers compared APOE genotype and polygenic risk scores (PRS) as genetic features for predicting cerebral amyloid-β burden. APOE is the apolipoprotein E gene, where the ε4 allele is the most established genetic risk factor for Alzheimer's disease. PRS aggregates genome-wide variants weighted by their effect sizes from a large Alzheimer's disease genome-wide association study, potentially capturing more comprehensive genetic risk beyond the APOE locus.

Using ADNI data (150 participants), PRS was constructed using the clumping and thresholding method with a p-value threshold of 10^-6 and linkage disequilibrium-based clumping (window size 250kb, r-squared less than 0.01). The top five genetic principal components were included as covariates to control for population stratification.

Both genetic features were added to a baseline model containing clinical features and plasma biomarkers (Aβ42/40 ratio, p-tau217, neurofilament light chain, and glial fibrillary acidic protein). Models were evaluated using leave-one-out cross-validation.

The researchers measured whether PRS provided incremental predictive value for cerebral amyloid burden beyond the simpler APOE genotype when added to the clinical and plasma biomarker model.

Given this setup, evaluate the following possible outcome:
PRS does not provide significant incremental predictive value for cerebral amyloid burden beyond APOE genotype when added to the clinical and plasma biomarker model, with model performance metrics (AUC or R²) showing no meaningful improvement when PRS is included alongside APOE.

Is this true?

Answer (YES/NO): NO